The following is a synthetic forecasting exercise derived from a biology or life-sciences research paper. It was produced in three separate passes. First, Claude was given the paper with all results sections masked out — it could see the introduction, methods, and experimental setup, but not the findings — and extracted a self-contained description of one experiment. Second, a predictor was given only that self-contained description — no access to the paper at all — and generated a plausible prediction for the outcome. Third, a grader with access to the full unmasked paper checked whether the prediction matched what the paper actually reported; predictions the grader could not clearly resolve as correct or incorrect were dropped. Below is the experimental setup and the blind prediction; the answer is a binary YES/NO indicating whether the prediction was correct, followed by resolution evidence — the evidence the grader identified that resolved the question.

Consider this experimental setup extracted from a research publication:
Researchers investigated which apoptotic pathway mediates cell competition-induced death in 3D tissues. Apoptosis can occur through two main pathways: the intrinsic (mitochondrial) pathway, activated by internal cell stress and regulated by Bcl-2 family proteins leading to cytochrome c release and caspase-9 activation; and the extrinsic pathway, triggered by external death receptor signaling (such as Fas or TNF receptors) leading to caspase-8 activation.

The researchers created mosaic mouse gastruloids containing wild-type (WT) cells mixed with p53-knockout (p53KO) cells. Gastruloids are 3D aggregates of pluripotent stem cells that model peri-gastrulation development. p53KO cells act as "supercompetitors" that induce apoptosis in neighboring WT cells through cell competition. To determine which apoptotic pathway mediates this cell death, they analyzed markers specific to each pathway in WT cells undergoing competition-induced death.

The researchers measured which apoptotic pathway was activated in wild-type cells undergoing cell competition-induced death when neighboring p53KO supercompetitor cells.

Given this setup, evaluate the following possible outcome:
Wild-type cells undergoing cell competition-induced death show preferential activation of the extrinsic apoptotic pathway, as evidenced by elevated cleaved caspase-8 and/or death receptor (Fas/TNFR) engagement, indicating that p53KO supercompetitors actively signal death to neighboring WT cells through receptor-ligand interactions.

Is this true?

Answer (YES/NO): NO